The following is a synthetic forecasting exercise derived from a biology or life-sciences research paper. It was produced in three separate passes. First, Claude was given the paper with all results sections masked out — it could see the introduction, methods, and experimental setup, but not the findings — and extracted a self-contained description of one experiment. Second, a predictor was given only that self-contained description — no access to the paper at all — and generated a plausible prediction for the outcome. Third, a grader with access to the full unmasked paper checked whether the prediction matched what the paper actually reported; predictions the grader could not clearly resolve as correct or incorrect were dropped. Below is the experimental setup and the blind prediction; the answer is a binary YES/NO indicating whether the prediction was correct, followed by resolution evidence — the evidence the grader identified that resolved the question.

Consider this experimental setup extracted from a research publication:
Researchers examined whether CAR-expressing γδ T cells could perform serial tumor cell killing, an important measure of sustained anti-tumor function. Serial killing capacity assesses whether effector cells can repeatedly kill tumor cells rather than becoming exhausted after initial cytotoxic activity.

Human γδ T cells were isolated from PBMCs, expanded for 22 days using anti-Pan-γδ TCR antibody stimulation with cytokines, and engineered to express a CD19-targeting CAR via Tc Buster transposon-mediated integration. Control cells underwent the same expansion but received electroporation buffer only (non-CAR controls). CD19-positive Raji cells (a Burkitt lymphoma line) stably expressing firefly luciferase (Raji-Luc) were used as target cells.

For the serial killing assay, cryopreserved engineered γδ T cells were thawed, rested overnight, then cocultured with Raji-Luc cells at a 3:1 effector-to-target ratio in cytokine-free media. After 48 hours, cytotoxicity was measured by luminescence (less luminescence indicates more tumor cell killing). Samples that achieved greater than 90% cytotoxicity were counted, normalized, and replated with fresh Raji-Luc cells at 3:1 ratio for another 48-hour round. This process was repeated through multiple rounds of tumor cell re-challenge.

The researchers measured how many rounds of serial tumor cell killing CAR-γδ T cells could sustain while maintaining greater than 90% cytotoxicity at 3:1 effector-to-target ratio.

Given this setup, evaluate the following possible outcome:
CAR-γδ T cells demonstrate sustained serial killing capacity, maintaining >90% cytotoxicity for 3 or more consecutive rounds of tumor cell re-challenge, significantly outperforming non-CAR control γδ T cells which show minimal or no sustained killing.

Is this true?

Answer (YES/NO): YES